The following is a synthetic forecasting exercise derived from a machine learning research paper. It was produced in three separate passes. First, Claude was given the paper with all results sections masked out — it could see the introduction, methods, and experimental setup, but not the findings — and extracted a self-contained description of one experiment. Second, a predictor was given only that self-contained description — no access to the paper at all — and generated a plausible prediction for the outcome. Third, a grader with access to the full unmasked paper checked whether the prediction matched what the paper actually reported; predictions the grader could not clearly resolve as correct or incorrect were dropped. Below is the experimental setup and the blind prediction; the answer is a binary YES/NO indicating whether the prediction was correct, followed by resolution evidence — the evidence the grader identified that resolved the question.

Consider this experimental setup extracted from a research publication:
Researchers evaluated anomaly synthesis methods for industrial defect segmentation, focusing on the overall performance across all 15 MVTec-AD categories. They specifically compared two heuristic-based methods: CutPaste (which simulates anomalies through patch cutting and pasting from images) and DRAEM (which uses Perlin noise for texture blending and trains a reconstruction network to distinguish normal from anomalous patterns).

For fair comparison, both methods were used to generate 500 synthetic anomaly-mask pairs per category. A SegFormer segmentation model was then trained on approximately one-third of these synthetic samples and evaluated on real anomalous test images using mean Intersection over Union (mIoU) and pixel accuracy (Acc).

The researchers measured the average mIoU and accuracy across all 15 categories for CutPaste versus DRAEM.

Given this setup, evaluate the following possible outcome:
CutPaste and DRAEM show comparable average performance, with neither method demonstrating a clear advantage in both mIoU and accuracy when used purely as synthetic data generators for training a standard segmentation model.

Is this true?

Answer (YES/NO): NO